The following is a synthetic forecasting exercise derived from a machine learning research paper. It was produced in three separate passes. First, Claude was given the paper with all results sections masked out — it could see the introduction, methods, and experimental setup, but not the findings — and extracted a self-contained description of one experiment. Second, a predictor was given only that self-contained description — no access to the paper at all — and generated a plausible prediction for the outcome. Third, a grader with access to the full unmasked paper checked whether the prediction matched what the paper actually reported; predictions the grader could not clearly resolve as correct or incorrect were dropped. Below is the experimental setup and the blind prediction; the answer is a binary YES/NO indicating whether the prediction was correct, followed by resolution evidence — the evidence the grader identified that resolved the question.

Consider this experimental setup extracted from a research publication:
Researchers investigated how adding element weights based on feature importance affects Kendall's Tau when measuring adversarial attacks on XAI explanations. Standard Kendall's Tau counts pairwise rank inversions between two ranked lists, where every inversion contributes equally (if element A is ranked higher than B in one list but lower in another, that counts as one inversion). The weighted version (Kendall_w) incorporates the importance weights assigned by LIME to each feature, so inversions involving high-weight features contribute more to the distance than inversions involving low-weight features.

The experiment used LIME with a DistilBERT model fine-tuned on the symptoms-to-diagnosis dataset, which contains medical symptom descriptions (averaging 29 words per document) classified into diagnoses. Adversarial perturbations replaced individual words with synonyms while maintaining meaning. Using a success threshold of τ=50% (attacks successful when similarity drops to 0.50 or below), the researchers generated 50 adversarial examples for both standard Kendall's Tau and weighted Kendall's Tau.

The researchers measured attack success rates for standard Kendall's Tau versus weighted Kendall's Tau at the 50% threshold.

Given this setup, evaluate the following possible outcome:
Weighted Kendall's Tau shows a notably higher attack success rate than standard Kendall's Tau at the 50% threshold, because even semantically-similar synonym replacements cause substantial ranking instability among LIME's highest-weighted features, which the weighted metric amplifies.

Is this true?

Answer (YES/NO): NO